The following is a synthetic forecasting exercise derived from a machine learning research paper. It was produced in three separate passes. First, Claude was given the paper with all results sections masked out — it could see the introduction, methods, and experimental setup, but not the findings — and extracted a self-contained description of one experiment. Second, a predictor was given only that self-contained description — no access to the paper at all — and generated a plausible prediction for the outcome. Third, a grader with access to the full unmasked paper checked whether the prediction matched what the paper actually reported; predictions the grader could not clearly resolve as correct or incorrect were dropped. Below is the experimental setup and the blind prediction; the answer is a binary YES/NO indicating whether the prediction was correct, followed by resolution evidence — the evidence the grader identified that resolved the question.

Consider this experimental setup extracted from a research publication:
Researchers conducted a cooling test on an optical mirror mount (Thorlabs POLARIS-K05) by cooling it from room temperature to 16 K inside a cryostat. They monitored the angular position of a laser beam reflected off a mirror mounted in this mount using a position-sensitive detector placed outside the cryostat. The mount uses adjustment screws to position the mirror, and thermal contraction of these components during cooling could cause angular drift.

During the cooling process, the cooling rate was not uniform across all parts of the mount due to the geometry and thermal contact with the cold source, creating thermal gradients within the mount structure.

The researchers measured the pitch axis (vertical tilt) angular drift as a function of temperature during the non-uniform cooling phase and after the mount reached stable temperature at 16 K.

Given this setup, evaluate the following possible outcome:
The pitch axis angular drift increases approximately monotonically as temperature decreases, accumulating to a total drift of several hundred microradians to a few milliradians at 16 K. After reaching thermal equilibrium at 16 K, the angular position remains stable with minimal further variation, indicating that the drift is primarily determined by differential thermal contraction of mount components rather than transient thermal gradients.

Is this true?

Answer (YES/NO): NO